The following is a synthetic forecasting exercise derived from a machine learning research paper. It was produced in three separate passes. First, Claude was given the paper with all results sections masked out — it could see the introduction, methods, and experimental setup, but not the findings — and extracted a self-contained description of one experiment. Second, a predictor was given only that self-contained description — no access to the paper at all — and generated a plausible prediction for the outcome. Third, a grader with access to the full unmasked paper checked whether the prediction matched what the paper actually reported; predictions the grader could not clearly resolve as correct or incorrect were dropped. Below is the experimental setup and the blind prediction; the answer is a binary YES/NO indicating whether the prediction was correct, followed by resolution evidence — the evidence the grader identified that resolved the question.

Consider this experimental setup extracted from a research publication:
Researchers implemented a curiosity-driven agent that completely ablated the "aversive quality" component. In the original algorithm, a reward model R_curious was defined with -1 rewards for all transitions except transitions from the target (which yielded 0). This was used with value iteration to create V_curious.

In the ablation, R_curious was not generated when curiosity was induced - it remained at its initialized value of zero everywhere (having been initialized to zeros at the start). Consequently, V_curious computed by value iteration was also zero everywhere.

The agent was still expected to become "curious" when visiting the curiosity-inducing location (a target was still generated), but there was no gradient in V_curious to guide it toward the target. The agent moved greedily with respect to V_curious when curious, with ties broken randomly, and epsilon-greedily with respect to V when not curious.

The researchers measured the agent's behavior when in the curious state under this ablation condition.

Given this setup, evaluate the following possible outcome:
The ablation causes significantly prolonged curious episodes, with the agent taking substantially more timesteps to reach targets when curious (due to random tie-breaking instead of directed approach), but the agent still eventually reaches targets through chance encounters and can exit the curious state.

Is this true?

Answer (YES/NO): YES